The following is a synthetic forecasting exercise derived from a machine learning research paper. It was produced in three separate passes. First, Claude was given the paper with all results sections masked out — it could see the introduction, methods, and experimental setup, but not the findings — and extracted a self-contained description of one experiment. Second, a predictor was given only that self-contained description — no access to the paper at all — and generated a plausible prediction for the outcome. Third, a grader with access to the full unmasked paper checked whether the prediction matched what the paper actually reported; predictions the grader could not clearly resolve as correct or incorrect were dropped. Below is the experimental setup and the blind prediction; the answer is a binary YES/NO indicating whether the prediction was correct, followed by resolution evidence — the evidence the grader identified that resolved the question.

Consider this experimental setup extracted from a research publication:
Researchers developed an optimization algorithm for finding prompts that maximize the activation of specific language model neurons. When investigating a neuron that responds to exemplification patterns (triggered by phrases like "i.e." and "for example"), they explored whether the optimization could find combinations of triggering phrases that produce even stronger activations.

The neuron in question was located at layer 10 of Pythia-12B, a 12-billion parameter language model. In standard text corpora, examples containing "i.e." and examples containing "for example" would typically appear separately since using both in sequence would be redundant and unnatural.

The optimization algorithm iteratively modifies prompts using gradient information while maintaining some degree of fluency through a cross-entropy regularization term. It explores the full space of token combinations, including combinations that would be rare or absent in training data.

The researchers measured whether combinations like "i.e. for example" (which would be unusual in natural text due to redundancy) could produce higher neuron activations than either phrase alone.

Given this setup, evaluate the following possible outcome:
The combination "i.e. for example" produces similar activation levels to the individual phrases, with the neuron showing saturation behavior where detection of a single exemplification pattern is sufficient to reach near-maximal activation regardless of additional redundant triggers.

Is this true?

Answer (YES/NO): NO